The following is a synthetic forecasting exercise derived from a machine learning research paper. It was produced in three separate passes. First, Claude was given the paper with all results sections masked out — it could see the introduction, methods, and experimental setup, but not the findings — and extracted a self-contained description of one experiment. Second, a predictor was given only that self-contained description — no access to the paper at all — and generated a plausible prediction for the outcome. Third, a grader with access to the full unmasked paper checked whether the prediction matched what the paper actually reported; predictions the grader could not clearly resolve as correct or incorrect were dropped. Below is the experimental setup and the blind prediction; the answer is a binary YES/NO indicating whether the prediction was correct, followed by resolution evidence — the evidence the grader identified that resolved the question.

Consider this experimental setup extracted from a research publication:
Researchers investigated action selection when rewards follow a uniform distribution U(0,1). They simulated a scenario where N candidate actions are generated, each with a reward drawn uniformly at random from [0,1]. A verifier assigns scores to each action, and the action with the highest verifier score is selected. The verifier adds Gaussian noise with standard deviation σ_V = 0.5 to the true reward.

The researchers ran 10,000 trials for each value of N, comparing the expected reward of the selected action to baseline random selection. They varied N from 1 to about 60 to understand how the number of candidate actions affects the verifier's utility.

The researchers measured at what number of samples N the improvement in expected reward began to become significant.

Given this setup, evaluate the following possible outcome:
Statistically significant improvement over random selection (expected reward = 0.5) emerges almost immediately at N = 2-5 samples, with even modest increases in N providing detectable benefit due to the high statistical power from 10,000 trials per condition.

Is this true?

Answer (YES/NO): NO